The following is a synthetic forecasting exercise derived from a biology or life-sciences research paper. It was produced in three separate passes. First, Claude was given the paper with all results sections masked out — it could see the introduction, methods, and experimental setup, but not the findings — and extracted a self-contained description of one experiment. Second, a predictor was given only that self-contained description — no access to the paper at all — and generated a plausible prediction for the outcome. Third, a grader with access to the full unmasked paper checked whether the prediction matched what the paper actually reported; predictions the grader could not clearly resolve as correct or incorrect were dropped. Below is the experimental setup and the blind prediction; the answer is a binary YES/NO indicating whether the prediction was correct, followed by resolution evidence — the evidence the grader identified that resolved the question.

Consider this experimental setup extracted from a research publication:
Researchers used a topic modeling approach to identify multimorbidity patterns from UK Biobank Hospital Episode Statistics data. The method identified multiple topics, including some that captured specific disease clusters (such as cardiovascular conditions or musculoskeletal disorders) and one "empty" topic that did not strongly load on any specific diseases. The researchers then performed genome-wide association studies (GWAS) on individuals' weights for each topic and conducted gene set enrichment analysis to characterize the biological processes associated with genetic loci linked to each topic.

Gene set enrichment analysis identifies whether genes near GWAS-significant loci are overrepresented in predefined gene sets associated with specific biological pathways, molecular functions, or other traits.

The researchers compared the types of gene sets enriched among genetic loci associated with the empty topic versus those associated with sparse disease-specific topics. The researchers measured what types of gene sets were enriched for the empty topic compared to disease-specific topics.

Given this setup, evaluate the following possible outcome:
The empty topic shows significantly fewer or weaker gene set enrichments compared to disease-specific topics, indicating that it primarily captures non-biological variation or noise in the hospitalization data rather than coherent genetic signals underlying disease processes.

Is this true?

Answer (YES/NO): NO